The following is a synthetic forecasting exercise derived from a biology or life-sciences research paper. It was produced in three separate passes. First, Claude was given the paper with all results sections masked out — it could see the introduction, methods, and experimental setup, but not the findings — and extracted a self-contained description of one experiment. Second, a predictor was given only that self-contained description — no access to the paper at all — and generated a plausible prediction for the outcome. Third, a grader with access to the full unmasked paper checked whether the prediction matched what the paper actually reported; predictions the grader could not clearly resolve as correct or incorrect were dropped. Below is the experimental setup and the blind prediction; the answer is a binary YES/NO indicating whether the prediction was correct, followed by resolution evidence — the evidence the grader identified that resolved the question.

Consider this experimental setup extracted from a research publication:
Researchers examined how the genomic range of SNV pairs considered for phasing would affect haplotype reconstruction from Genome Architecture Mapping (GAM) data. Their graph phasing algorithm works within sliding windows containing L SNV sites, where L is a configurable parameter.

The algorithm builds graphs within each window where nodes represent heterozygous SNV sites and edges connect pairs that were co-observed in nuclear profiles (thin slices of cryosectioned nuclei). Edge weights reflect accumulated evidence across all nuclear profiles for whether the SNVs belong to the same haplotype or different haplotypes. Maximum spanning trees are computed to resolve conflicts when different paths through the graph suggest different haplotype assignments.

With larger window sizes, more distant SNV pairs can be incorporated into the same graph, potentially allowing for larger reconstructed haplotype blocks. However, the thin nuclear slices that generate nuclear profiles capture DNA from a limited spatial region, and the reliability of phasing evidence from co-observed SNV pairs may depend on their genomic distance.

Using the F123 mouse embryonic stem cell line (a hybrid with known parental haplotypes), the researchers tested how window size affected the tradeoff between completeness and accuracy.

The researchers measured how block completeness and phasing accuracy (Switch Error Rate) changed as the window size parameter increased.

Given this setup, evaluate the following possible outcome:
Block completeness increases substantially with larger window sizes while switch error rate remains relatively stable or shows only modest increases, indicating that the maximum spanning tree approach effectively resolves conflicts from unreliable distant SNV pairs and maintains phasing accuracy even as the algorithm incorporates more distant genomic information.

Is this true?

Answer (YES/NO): NO